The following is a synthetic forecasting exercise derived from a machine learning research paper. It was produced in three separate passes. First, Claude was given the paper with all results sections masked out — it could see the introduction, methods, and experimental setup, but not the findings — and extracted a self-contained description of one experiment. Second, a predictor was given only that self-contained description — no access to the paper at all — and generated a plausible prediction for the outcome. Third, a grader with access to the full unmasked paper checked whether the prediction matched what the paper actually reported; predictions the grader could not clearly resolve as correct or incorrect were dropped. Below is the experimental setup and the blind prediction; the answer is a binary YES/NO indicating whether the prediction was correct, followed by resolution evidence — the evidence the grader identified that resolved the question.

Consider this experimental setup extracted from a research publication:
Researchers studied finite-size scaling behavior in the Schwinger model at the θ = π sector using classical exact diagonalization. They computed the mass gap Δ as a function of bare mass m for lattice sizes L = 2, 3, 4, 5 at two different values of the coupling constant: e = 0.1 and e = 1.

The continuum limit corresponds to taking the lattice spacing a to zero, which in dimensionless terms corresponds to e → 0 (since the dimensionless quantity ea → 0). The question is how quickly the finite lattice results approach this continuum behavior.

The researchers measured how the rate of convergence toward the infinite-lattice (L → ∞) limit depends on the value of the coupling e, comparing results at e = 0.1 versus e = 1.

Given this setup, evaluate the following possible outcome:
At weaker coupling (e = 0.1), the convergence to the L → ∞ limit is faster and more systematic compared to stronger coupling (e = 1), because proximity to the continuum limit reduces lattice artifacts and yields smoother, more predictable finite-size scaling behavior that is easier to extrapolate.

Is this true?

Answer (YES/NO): NO